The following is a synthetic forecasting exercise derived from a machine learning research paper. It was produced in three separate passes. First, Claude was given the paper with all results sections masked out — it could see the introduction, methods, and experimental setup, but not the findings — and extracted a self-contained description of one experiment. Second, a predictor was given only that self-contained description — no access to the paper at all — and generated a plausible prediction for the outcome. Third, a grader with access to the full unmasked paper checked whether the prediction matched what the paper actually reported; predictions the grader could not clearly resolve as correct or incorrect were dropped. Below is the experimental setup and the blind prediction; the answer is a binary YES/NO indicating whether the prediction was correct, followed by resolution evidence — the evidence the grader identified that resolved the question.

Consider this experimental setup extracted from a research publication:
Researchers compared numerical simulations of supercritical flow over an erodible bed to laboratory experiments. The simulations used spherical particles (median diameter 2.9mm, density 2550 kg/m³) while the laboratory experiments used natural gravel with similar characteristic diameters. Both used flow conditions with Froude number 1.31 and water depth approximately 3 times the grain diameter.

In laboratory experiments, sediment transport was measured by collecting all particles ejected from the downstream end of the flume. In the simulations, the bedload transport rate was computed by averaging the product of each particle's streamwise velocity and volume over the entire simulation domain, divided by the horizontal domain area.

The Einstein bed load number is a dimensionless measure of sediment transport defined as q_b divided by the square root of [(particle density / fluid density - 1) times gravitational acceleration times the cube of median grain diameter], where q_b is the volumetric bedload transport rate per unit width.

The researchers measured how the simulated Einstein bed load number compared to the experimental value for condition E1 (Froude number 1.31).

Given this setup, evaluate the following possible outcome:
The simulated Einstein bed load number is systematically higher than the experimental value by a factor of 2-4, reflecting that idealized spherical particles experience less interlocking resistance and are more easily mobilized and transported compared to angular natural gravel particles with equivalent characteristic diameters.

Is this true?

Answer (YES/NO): NO